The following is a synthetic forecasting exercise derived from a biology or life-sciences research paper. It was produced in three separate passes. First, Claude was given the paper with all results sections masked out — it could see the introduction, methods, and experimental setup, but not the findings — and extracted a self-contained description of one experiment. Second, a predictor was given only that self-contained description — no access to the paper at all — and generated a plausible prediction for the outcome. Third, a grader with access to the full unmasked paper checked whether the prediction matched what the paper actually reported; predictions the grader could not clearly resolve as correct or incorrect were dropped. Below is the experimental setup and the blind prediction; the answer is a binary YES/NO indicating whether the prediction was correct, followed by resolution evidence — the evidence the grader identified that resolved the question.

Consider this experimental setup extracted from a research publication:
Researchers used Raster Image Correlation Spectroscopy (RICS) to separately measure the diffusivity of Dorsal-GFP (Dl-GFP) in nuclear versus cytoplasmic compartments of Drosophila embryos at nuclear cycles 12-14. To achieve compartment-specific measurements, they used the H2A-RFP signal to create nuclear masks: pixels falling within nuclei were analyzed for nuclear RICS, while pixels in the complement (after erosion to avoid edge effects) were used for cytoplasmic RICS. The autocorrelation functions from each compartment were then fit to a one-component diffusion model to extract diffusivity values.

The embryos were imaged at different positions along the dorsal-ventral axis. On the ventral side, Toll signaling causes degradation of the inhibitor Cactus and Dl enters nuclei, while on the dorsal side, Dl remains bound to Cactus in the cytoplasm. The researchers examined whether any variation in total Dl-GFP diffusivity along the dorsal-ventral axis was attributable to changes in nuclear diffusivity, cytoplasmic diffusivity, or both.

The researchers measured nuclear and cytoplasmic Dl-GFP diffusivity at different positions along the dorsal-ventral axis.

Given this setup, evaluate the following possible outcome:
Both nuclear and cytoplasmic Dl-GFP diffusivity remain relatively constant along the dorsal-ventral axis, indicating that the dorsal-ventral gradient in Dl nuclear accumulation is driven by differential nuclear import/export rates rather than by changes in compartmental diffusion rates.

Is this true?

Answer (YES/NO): NO